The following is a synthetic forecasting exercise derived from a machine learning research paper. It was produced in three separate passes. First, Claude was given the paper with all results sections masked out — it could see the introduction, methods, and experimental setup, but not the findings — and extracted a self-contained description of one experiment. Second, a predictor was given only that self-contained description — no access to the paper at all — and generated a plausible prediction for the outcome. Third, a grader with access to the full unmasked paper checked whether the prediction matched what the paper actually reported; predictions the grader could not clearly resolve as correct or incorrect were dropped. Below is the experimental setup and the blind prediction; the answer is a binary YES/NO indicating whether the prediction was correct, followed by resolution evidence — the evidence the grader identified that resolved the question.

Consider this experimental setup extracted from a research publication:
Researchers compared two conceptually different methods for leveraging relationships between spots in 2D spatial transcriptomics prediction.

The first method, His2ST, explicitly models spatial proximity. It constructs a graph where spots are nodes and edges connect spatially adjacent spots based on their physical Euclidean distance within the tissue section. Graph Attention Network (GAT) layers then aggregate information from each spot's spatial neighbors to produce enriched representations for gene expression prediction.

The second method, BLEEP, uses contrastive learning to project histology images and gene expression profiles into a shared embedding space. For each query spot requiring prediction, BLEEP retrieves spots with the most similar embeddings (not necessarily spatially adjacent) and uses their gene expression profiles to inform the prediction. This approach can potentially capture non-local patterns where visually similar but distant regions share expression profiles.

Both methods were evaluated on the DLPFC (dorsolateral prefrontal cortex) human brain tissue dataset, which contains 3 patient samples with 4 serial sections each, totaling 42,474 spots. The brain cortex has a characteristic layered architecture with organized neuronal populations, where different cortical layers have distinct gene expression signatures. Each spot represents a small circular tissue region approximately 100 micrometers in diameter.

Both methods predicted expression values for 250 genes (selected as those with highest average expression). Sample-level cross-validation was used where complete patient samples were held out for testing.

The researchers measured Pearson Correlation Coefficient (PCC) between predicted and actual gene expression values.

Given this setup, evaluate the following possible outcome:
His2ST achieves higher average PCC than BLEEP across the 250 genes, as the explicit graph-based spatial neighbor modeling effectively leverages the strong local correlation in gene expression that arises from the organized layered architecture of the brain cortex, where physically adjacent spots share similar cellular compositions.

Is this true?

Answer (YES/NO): YES